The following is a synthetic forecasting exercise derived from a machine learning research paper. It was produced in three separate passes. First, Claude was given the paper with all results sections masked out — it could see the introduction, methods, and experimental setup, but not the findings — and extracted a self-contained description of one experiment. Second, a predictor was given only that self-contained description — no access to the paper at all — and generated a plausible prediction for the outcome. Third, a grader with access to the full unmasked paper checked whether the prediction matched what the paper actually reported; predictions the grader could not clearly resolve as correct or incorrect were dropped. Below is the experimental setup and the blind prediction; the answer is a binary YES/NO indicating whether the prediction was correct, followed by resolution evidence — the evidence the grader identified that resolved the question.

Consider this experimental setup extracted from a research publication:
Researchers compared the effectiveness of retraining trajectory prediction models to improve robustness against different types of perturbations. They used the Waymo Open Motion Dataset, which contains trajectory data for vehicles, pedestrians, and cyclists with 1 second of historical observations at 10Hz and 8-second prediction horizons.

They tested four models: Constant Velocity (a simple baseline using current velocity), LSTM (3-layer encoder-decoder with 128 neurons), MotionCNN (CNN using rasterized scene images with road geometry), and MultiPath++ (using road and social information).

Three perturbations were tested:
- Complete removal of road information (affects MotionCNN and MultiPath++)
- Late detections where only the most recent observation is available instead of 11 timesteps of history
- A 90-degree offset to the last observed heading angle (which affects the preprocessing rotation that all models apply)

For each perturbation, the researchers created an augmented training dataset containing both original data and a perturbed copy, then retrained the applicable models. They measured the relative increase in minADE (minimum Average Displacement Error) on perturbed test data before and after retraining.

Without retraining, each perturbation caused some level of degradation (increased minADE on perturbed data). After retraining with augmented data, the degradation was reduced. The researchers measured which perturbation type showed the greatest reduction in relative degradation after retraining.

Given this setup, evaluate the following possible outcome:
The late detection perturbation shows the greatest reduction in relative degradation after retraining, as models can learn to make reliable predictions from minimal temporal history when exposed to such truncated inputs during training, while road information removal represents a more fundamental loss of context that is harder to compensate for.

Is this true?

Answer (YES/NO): NO